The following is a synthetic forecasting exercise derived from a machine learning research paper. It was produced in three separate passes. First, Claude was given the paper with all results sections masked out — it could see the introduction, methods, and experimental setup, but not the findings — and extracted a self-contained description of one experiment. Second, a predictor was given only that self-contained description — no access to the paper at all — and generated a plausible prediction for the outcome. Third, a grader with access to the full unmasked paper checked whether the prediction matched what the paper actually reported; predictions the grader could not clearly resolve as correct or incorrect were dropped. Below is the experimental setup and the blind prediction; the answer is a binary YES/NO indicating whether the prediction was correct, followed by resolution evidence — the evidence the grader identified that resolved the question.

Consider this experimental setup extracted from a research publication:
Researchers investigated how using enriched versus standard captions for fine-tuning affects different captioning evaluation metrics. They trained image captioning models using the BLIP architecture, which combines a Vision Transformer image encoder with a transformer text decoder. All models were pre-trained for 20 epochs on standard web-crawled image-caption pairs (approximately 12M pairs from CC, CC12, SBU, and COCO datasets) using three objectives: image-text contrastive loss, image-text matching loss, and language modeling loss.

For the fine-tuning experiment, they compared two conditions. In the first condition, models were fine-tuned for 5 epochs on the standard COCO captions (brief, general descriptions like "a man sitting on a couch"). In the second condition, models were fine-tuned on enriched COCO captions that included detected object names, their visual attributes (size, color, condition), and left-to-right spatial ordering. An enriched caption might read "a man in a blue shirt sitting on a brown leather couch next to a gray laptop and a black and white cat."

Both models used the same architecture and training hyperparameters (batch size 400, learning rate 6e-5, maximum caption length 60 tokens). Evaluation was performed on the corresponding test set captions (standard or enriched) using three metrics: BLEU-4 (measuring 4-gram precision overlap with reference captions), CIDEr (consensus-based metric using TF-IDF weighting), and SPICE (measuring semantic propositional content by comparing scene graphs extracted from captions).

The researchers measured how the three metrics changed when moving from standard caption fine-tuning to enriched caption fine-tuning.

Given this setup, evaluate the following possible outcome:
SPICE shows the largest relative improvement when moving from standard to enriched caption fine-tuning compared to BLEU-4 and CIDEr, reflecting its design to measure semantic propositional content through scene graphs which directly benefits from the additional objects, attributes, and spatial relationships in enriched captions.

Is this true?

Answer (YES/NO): YES